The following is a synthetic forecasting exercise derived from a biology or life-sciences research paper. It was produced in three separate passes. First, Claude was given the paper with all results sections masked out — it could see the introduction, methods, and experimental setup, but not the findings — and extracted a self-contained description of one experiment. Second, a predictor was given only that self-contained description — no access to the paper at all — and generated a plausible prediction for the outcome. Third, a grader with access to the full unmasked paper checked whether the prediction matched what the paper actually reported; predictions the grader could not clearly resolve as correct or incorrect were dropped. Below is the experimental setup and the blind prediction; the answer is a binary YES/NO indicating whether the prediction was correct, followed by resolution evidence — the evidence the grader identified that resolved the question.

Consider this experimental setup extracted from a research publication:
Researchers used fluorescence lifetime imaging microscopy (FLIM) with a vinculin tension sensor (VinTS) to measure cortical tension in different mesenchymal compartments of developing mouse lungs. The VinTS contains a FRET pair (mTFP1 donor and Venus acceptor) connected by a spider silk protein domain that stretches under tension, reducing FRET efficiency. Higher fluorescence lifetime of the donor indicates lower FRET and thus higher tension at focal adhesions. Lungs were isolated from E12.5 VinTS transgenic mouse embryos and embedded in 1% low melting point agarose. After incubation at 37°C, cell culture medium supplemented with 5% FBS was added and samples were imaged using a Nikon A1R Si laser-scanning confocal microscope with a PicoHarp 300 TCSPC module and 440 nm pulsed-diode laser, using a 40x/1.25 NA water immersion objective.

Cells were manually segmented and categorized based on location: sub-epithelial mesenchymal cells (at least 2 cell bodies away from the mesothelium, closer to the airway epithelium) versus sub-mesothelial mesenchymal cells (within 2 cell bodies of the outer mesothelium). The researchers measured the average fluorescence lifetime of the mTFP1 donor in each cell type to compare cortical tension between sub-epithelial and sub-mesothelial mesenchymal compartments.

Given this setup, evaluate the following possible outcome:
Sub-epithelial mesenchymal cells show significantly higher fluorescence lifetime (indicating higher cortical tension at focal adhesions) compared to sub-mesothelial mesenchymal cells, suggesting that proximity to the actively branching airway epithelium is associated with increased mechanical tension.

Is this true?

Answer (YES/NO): YES